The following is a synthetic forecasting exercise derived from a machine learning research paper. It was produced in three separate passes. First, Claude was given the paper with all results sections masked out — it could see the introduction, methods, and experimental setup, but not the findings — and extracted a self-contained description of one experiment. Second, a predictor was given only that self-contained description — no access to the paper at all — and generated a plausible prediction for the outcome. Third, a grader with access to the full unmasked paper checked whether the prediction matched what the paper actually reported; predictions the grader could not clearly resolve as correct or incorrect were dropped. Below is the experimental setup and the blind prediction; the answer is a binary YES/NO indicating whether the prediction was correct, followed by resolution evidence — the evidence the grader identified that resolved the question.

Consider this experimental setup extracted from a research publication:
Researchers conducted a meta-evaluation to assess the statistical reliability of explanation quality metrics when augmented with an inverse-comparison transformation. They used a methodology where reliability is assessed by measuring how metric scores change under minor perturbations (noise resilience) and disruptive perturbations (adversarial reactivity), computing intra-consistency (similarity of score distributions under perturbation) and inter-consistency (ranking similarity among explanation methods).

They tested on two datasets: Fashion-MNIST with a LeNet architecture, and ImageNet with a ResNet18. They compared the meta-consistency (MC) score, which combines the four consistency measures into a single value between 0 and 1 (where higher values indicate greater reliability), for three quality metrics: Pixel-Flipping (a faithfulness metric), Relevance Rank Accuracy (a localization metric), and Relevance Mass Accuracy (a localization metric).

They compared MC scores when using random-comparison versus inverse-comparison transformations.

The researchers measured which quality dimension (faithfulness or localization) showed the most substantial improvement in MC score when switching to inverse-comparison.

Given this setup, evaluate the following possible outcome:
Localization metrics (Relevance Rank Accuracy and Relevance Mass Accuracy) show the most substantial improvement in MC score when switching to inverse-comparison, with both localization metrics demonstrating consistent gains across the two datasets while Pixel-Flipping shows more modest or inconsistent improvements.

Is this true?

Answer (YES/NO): NO